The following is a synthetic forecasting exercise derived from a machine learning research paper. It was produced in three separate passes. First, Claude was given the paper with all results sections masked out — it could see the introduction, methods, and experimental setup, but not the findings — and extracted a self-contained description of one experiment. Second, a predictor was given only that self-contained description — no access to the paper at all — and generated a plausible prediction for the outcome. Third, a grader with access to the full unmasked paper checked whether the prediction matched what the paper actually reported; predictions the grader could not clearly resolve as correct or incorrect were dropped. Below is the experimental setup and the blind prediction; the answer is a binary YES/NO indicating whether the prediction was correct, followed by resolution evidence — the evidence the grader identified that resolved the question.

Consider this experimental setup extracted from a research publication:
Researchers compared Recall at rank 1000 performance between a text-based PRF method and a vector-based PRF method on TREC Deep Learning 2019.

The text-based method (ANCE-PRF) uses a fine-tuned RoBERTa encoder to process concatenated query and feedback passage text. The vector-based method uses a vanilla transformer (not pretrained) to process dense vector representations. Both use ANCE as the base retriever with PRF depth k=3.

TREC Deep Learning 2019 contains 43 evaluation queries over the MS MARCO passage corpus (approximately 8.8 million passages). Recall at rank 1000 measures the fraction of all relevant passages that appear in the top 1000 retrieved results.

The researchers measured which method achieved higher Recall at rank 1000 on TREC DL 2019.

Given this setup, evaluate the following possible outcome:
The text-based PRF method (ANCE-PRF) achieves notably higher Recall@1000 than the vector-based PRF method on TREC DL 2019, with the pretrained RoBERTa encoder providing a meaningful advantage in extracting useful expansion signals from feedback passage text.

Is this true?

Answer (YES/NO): NO